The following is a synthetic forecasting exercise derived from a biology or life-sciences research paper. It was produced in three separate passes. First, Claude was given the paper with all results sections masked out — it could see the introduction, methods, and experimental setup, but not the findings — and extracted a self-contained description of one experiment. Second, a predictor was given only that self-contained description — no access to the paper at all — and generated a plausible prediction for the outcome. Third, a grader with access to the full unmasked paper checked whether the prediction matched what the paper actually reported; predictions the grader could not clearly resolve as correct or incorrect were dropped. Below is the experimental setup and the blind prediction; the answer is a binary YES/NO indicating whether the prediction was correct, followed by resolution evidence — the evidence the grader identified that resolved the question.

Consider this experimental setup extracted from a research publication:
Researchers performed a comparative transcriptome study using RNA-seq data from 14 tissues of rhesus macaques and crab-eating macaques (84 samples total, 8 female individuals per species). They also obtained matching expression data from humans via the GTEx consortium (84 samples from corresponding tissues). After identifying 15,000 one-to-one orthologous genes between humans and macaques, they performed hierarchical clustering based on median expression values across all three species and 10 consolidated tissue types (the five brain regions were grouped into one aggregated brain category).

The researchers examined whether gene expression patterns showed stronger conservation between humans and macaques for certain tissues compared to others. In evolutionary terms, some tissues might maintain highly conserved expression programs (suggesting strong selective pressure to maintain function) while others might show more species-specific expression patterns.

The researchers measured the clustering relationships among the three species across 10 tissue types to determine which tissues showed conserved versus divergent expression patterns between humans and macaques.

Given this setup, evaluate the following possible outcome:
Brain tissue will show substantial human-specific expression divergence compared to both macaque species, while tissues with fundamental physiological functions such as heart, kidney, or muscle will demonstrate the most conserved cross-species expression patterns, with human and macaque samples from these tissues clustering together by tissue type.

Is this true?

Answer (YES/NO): NO